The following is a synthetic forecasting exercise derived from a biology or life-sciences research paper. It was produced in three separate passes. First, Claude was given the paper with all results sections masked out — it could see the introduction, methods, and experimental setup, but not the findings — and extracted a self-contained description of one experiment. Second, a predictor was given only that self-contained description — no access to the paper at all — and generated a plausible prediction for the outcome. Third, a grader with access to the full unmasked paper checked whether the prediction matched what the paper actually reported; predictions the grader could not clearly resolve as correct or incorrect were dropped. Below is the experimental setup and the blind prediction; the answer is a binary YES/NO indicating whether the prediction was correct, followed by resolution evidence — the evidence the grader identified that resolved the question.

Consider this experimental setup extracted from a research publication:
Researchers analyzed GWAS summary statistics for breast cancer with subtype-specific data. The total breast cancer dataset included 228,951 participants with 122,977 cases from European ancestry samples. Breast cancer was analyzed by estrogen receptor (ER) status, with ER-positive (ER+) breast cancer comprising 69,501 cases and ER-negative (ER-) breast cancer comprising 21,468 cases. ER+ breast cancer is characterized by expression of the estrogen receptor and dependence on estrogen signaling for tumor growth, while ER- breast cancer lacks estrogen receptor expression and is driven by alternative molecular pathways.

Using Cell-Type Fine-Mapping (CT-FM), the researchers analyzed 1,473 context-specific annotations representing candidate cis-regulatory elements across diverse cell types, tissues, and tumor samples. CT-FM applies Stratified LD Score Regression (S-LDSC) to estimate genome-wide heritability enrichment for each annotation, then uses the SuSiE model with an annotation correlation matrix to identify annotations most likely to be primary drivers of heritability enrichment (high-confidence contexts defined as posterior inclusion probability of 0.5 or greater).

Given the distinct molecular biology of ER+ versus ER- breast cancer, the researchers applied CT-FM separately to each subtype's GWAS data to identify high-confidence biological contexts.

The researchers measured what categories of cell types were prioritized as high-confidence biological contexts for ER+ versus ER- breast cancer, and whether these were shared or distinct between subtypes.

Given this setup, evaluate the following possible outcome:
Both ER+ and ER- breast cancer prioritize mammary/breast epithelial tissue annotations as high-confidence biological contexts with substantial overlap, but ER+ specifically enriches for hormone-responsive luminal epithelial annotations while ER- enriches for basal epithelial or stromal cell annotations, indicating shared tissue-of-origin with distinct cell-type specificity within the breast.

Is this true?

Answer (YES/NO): NO